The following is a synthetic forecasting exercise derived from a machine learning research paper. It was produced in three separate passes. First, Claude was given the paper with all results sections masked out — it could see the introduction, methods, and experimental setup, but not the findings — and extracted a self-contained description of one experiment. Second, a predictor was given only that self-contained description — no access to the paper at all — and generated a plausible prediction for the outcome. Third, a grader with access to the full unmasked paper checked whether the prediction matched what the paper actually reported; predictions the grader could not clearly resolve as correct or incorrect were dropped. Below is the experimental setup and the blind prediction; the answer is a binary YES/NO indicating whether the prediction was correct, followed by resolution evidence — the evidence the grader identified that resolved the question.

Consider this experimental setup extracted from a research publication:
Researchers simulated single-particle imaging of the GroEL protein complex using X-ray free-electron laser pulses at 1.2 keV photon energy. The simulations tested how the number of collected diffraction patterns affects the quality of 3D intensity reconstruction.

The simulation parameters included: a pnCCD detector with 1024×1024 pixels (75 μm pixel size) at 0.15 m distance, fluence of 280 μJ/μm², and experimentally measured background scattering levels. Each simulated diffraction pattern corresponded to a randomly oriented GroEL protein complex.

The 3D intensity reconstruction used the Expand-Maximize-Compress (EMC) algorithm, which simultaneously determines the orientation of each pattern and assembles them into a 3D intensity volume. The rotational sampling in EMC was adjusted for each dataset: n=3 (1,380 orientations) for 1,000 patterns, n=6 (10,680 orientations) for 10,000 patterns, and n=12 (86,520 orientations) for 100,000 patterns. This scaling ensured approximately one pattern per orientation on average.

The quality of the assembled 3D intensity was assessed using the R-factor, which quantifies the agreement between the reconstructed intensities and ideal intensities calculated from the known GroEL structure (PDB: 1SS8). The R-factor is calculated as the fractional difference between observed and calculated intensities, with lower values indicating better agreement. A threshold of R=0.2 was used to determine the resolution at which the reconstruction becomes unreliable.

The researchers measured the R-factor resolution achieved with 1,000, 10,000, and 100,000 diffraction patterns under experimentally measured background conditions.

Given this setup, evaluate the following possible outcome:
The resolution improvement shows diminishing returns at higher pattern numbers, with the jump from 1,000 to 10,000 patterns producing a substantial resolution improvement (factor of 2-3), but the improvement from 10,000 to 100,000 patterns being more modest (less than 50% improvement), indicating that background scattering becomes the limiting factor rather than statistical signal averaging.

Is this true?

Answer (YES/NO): NO